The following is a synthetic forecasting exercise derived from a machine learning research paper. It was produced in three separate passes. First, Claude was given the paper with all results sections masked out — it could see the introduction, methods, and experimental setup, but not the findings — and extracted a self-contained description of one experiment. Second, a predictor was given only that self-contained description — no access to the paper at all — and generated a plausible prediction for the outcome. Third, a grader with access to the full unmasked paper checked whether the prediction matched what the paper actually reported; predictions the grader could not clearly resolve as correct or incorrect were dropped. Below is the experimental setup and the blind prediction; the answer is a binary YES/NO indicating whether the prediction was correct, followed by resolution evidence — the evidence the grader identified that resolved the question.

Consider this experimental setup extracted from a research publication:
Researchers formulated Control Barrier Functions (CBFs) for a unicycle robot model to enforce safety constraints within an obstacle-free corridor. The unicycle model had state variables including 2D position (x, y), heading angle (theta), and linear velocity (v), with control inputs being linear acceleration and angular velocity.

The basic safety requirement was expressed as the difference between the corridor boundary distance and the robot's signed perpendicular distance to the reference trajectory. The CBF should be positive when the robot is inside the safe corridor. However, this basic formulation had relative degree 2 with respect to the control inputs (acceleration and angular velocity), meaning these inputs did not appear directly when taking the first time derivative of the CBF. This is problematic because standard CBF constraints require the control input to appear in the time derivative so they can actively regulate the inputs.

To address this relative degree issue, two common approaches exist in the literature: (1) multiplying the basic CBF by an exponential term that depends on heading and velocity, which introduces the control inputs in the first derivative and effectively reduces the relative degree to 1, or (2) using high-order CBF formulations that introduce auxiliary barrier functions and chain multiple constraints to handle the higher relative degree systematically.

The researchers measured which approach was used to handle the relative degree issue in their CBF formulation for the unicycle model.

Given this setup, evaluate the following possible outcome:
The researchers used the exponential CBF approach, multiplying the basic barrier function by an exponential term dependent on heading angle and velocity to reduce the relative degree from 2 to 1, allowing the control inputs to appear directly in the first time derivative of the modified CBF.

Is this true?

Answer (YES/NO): YES